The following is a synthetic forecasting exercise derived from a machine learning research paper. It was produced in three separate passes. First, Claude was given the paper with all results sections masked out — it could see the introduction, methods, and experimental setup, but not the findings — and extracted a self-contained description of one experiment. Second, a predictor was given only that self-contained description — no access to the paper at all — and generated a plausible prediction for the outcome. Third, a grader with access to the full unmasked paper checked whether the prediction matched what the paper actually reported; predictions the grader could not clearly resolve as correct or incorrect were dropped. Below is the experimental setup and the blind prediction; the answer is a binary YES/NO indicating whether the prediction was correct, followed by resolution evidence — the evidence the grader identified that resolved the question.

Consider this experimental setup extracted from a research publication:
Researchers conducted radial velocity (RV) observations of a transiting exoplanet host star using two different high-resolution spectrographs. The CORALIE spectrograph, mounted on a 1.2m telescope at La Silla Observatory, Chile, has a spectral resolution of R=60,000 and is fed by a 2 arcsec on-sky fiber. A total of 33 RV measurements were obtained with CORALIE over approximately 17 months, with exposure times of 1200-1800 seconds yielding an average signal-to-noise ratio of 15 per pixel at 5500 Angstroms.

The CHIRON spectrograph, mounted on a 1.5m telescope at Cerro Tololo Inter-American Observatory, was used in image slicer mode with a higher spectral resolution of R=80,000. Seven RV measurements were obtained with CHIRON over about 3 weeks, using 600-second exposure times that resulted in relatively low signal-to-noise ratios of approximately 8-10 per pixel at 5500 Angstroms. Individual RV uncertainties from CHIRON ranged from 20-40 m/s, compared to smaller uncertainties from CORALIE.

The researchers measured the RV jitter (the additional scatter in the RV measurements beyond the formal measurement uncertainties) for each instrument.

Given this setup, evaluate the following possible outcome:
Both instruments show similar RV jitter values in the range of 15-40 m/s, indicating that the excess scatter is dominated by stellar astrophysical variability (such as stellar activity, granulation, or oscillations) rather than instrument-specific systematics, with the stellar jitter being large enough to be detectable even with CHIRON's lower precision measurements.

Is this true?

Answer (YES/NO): NO